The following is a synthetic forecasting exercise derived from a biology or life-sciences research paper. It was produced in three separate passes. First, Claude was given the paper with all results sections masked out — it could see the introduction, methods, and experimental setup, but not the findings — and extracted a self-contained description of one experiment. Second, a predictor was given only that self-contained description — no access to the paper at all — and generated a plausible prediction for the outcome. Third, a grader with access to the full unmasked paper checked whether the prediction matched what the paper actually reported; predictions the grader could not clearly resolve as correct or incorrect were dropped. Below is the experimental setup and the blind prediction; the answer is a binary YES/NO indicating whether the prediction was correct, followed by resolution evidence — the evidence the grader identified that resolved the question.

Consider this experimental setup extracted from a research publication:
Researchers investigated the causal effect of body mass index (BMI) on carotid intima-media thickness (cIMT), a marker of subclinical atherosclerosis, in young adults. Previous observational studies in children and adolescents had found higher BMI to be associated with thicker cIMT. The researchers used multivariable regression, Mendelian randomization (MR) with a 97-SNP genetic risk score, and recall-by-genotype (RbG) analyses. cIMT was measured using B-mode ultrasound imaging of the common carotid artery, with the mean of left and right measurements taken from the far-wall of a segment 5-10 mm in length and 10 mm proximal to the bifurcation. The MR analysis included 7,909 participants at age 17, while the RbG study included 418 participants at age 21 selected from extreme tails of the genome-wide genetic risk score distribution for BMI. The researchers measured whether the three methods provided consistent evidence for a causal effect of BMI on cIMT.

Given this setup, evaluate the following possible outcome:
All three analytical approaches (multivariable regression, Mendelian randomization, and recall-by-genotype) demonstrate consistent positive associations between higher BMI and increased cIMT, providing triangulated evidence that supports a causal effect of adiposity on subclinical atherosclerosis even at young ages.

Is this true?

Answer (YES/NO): NO